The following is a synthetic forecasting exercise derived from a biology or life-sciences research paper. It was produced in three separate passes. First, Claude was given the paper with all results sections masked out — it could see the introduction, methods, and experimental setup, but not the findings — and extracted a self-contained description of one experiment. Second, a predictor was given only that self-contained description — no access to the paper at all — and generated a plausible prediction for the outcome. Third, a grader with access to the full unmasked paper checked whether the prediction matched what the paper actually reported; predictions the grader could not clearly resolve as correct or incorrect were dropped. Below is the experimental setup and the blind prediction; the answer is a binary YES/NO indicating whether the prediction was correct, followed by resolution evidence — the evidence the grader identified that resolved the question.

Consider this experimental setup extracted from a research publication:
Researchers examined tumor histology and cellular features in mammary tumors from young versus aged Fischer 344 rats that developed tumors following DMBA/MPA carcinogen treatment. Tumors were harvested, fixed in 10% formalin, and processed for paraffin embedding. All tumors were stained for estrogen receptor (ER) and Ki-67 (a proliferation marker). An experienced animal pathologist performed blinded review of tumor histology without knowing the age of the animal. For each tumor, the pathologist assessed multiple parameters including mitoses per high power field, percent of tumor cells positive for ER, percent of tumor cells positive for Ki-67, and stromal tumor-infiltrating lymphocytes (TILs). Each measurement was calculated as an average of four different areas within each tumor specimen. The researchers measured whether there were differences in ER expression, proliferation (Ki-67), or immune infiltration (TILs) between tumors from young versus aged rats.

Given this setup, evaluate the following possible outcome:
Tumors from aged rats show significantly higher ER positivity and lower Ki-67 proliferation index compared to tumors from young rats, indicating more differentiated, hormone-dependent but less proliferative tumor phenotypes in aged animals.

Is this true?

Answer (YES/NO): YES